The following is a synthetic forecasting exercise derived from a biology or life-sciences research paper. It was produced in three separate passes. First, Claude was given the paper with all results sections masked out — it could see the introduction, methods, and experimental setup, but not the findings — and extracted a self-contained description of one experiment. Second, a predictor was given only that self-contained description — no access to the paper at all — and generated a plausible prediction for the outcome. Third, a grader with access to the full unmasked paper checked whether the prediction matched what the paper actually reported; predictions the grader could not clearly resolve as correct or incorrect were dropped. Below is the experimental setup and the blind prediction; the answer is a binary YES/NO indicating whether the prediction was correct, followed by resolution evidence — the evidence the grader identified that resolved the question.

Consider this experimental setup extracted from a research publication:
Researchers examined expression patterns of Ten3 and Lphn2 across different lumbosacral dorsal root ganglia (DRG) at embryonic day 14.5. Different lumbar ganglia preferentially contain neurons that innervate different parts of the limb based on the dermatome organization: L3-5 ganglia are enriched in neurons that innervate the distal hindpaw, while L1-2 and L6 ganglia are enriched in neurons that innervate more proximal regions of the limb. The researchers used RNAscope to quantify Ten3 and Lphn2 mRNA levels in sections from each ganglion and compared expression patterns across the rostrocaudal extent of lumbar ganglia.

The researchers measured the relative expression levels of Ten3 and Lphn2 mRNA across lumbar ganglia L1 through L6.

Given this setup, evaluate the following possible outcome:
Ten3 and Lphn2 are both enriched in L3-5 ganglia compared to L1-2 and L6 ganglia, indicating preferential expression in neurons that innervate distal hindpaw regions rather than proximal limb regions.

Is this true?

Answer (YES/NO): NO